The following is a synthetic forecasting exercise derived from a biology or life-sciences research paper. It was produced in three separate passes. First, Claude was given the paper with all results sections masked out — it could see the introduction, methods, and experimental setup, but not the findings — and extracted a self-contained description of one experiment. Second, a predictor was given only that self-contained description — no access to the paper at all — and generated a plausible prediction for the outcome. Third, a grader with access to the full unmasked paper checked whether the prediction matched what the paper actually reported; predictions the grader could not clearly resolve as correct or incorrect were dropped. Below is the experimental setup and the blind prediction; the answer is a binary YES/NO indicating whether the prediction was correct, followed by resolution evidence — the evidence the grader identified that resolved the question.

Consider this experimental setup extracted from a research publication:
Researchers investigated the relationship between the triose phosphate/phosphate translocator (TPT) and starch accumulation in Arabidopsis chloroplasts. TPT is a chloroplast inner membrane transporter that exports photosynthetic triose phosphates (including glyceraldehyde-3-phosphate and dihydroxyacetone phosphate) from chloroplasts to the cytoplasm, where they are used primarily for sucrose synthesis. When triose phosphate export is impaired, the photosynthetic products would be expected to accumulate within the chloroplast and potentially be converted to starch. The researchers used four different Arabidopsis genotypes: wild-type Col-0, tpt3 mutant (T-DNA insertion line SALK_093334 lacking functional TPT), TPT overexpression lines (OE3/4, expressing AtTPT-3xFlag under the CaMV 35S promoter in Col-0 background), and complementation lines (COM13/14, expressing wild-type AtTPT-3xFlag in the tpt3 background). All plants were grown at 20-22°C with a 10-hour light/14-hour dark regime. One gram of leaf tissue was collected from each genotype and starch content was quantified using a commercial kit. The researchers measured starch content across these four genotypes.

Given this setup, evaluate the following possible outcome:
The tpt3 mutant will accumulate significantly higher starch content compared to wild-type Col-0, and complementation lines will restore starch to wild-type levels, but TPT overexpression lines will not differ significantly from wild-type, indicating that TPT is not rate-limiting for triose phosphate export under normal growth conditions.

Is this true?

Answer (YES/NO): NO